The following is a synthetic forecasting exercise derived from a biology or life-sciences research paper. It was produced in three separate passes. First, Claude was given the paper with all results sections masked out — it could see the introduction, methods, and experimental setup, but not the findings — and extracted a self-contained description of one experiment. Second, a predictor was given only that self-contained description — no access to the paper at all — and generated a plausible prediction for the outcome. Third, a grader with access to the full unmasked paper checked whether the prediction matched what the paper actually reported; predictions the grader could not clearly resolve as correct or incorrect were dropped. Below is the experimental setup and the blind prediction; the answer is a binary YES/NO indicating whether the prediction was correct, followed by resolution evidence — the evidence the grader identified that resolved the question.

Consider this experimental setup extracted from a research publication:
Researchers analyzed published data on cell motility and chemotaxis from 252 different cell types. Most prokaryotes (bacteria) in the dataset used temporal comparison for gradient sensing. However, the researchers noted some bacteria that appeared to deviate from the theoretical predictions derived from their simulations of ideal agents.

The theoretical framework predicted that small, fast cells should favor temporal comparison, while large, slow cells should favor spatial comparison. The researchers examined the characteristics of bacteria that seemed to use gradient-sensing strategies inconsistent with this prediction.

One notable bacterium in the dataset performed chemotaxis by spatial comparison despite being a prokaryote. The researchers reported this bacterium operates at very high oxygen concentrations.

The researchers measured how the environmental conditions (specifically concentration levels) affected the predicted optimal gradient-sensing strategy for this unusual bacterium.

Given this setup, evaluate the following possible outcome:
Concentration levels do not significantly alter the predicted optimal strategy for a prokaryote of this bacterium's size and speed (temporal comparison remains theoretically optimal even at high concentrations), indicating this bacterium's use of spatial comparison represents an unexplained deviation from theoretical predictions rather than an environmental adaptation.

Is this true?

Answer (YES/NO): NO